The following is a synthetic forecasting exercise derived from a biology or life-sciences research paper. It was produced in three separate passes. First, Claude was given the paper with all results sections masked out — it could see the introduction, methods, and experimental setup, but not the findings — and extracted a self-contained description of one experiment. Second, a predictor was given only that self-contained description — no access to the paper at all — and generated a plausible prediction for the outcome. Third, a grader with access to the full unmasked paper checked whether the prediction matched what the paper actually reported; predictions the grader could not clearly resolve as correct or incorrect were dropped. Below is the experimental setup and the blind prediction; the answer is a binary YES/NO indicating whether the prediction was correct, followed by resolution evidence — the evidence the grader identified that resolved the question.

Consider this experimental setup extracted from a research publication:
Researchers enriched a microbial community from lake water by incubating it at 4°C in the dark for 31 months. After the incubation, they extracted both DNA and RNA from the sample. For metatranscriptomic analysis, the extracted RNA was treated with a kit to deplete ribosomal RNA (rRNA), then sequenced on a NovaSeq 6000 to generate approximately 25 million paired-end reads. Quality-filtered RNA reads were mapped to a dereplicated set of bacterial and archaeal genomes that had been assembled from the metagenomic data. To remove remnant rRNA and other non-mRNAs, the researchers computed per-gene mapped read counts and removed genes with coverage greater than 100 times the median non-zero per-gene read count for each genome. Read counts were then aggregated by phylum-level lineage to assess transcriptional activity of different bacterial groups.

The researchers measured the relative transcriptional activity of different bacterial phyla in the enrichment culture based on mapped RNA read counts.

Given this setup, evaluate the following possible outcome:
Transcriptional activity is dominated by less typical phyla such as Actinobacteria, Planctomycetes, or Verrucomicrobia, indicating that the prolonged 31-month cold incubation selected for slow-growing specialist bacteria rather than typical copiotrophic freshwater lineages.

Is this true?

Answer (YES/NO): YES